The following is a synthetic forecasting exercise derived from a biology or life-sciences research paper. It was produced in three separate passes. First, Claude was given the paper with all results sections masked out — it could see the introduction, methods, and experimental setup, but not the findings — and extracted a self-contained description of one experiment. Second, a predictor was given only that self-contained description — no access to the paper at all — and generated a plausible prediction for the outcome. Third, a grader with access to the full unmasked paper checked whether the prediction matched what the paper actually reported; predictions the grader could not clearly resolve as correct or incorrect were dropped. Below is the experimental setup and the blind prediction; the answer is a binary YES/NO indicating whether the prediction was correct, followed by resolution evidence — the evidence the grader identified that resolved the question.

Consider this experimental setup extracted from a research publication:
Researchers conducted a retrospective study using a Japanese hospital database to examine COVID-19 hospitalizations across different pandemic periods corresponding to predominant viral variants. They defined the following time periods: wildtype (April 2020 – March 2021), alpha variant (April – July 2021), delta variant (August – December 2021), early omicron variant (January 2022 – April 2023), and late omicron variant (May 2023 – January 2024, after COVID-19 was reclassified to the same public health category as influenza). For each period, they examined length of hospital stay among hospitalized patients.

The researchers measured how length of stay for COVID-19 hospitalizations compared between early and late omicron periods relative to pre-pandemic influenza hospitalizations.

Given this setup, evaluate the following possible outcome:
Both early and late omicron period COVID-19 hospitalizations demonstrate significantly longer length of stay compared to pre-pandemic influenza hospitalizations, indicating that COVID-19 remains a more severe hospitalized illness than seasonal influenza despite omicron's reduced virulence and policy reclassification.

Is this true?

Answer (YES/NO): YES